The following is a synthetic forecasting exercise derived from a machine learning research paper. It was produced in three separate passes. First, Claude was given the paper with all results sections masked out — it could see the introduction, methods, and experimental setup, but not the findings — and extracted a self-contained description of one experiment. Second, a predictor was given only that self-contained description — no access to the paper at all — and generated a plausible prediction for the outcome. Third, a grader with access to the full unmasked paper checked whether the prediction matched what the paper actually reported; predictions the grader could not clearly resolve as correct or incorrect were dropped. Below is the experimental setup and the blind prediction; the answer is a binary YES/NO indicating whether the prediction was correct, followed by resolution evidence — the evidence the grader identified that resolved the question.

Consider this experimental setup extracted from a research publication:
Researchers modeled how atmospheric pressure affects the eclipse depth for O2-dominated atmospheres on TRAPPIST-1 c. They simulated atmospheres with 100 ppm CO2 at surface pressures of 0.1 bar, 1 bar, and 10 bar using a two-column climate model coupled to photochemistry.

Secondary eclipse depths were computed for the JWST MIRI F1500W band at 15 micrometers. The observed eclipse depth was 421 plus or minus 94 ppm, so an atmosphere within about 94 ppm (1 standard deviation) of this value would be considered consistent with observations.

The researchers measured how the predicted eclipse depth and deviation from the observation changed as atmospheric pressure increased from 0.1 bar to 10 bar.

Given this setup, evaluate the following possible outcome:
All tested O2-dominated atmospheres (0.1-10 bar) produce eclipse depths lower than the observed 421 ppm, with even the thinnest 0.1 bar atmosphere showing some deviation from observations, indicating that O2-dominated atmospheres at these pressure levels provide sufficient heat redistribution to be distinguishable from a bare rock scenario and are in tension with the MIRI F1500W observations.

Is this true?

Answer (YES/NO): NO